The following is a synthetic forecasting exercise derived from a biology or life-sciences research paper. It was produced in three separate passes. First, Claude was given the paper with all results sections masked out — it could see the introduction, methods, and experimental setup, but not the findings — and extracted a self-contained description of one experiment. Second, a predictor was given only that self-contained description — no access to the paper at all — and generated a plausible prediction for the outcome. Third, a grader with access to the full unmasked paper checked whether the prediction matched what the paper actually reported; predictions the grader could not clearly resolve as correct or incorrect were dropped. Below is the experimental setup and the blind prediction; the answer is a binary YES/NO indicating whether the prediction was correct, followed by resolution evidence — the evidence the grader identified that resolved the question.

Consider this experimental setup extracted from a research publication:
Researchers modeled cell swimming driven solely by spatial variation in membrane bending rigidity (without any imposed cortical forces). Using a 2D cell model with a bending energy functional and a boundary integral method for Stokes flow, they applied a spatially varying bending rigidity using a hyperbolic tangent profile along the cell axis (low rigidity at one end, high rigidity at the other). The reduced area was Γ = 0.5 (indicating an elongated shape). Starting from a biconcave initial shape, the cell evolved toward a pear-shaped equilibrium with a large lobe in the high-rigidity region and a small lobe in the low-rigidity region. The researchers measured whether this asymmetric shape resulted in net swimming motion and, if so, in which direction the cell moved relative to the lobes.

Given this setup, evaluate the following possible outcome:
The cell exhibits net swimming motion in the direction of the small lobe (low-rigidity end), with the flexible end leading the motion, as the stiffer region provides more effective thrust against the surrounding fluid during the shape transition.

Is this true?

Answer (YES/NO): NO